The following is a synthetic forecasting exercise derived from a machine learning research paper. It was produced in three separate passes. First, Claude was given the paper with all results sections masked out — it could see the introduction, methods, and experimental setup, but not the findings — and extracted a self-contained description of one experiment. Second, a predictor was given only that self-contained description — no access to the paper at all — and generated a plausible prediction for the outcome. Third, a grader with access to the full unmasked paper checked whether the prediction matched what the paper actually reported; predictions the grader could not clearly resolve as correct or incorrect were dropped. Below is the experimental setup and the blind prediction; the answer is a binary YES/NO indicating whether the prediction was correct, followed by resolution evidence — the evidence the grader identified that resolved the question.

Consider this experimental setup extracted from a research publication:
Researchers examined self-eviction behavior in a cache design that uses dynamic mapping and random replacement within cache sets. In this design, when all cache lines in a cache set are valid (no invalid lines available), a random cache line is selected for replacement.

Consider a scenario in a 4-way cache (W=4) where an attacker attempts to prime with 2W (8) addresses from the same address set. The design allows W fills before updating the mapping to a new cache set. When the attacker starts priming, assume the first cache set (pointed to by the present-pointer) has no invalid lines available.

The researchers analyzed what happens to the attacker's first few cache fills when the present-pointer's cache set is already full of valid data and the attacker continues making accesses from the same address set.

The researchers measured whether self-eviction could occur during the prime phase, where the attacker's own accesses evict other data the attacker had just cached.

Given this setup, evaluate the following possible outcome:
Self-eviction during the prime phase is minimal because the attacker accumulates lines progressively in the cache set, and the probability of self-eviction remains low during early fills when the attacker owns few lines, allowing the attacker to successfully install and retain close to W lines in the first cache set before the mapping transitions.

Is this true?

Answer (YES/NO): NO